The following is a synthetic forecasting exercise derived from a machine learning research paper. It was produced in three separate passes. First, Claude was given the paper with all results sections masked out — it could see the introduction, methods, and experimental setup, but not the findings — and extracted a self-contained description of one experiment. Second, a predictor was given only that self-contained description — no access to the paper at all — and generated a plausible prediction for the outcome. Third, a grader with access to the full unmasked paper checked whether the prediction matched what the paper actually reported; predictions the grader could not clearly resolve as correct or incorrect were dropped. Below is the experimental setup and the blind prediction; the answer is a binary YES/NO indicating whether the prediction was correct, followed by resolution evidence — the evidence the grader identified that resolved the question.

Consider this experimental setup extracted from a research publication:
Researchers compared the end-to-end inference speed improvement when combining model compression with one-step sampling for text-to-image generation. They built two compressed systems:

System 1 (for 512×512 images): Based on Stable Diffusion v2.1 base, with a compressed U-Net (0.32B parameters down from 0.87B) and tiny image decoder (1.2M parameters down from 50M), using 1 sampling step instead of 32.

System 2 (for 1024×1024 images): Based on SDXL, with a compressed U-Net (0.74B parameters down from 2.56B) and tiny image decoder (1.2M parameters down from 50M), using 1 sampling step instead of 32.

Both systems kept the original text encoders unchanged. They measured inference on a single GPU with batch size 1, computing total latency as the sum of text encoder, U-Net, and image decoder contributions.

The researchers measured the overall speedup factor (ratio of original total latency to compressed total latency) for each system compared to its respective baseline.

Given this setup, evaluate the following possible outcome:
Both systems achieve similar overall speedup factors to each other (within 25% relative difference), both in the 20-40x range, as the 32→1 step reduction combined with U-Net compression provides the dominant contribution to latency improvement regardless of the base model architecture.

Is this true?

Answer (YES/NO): NO